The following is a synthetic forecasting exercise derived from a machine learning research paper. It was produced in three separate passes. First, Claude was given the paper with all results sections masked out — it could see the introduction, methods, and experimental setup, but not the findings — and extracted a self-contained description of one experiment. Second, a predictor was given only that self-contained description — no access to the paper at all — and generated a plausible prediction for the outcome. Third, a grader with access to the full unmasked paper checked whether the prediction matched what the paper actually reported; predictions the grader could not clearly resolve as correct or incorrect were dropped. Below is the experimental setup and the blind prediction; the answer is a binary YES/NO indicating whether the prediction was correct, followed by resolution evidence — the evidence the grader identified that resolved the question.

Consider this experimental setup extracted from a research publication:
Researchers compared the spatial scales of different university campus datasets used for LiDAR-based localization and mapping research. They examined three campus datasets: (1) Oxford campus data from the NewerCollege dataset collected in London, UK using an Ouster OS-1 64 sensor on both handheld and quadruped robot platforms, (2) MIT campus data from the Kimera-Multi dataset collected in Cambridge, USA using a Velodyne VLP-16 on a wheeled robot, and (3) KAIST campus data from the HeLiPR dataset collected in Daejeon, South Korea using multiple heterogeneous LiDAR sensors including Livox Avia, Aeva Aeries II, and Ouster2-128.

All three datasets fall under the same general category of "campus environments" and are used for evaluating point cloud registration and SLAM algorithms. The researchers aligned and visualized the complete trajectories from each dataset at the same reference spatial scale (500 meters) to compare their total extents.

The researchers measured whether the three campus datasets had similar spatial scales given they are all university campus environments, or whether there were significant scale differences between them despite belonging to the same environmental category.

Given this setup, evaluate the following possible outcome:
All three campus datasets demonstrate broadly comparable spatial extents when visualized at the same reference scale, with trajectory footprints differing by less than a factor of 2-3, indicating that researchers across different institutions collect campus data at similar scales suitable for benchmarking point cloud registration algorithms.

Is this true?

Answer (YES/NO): NO